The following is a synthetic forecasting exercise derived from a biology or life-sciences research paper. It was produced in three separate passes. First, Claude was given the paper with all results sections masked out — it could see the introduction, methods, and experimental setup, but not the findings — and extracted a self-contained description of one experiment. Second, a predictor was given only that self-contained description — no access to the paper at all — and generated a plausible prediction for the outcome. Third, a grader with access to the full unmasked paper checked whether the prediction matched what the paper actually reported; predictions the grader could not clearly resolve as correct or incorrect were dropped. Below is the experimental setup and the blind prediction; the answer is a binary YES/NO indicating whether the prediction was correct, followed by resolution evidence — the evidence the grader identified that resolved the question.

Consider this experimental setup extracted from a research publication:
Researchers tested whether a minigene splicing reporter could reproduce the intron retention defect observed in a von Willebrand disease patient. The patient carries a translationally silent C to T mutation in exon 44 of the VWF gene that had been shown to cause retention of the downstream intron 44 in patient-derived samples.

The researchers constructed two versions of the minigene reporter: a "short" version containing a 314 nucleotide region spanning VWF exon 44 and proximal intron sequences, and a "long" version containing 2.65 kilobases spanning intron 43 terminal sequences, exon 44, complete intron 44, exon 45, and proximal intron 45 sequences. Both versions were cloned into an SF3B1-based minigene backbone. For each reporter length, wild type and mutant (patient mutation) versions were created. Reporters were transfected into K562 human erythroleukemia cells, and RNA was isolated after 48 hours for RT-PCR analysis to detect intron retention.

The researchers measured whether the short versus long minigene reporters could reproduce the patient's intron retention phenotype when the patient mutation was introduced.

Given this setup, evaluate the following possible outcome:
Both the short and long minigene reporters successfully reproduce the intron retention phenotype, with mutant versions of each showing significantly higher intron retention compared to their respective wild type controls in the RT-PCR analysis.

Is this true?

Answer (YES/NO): NO